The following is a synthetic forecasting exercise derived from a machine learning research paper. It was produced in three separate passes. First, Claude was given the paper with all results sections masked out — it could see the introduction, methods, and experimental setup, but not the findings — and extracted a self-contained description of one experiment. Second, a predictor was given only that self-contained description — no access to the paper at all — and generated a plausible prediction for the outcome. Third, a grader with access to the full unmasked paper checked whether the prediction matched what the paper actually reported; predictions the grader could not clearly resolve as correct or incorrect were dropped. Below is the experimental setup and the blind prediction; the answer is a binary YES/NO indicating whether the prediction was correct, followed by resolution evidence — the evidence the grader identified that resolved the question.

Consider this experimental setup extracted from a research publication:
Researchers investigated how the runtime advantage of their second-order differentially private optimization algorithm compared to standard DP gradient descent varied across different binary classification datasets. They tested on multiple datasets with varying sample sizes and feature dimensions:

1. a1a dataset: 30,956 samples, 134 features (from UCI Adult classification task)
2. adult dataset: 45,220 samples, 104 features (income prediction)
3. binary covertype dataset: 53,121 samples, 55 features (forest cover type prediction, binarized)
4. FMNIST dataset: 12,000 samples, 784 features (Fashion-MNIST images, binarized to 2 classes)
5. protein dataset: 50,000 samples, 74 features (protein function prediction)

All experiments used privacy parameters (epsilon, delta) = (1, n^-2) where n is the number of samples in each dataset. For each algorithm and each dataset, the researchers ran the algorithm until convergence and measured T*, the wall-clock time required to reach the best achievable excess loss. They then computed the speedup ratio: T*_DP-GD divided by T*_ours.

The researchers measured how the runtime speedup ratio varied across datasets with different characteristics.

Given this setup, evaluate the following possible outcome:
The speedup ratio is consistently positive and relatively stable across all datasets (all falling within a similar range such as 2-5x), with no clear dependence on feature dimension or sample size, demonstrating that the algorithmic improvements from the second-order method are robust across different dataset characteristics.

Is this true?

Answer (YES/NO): NO